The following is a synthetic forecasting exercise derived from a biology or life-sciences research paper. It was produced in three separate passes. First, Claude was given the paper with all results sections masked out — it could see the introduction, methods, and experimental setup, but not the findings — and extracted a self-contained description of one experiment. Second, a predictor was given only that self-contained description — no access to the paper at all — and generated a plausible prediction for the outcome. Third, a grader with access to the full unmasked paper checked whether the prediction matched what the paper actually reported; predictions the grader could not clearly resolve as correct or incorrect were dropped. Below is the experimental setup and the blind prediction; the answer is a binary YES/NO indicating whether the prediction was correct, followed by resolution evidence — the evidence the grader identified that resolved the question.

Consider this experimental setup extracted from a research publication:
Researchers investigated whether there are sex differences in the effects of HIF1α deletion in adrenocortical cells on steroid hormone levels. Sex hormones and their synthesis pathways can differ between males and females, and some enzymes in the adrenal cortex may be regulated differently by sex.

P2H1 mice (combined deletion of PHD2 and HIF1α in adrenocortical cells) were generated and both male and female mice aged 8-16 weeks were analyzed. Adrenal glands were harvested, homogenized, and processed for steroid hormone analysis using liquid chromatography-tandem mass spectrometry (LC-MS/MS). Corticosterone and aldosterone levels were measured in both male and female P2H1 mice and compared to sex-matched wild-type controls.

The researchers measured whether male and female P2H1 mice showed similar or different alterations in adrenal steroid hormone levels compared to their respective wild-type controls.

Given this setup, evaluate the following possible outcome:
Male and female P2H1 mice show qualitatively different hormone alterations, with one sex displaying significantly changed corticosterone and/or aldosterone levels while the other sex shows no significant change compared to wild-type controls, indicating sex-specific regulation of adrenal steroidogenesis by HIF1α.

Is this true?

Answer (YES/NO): NO